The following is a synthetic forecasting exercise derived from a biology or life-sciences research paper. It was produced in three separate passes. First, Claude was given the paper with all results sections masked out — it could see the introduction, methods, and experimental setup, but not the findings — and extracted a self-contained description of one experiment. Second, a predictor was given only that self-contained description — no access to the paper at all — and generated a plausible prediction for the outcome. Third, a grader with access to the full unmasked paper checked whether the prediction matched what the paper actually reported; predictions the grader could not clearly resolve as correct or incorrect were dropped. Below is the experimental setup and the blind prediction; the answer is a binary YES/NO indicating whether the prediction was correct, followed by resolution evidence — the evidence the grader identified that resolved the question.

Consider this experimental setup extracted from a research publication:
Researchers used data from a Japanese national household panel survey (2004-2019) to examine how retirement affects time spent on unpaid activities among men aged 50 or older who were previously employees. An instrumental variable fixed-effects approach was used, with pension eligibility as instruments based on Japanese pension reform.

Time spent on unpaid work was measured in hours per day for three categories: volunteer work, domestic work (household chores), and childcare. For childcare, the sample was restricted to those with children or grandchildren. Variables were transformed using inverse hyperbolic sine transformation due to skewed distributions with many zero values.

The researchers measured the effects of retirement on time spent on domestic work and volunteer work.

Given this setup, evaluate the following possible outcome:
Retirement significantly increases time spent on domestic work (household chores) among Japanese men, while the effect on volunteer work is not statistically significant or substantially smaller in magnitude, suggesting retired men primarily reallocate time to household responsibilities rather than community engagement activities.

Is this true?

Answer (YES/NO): NO